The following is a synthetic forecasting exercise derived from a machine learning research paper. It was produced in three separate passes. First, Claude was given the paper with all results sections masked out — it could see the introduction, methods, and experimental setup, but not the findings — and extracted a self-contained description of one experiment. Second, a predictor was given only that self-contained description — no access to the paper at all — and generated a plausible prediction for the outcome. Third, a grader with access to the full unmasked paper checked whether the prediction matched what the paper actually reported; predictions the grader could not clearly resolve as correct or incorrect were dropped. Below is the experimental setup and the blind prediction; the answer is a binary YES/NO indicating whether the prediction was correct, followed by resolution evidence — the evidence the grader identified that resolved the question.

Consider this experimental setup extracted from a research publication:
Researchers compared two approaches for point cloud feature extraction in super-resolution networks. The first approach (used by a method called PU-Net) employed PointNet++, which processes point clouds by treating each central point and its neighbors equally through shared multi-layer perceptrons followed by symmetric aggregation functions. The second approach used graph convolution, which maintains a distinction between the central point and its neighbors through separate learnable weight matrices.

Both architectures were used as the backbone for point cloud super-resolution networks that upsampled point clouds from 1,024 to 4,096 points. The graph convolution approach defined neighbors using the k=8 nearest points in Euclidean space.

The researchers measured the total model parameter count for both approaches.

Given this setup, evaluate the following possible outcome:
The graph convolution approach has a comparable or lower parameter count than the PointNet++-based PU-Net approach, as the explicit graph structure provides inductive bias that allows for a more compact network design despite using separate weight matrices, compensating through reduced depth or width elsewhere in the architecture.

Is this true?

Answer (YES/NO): YES